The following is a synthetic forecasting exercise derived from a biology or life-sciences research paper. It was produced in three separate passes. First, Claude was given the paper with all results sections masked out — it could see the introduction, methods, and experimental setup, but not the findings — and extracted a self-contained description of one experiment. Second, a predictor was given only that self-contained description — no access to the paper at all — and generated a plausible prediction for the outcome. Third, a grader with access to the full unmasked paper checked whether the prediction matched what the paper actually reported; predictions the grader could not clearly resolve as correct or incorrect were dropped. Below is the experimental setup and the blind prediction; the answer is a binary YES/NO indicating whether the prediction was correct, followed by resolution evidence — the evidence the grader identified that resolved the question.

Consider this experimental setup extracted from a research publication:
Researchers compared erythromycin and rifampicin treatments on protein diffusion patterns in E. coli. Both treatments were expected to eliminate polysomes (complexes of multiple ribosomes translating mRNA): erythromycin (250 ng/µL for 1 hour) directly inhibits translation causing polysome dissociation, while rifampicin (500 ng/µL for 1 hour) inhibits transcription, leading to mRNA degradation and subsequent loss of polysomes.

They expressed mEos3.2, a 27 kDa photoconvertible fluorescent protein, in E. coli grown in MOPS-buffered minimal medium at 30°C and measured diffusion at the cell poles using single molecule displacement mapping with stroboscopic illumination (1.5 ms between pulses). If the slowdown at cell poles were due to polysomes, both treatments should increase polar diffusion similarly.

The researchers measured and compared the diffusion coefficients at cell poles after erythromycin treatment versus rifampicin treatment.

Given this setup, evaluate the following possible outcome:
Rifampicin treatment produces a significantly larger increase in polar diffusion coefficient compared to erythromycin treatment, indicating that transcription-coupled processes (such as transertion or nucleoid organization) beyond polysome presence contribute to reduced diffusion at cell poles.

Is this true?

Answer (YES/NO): NO